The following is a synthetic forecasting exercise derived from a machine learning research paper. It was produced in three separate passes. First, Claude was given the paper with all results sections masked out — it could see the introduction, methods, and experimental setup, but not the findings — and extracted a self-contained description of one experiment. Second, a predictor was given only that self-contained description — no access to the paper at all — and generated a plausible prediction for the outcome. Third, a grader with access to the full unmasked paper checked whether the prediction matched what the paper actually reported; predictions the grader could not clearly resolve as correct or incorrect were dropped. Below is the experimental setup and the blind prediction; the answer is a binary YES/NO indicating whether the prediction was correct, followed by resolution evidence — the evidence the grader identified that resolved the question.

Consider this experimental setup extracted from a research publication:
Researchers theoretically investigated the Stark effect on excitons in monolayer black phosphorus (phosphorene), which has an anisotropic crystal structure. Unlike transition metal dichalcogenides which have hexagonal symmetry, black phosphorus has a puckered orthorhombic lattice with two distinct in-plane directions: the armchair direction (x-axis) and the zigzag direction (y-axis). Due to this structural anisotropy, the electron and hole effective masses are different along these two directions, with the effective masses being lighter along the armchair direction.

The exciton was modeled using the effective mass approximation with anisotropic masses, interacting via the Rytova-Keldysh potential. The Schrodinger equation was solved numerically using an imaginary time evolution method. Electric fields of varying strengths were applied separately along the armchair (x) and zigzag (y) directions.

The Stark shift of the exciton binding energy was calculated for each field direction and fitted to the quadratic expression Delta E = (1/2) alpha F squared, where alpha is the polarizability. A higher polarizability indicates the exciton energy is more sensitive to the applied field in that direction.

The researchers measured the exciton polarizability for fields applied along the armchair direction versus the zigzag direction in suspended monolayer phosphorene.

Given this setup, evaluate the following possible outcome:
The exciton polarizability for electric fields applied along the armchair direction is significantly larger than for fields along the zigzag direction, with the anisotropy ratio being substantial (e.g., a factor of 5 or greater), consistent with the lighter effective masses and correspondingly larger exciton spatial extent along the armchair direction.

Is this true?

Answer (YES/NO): NO